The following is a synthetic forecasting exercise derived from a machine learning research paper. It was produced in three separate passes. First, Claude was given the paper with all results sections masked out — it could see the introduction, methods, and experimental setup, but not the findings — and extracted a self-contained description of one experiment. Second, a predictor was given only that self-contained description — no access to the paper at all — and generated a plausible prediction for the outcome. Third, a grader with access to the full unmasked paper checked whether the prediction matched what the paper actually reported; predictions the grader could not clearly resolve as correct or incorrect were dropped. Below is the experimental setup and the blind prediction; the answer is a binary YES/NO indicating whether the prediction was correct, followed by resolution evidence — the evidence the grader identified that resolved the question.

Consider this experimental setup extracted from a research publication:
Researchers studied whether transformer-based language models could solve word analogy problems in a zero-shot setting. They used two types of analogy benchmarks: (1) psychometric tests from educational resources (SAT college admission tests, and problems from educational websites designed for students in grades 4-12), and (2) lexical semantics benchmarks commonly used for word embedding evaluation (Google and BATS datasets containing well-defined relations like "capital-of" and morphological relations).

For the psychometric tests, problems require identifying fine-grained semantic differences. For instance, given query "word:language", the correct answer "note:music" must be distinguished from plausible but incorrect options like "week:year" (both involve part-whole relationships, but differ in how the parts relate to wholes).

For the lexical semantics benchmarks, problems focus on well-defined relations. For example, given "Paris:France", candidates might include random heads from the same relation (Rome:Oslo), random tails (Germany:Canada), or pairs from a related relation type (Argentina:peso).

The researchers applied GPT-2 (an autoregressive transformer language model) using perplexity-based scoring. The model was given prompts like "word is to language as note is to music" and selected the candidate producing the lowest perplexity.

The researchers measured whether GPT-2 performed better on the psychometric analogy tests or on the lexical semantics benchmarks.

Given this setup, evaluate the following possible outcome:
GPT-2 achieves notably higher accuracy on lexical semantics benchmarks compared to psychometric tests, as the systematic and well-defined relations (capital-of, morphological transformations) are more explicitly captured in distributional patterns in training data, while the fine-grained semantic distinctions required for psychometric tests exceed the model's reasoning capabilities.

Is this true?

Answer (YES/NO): YES